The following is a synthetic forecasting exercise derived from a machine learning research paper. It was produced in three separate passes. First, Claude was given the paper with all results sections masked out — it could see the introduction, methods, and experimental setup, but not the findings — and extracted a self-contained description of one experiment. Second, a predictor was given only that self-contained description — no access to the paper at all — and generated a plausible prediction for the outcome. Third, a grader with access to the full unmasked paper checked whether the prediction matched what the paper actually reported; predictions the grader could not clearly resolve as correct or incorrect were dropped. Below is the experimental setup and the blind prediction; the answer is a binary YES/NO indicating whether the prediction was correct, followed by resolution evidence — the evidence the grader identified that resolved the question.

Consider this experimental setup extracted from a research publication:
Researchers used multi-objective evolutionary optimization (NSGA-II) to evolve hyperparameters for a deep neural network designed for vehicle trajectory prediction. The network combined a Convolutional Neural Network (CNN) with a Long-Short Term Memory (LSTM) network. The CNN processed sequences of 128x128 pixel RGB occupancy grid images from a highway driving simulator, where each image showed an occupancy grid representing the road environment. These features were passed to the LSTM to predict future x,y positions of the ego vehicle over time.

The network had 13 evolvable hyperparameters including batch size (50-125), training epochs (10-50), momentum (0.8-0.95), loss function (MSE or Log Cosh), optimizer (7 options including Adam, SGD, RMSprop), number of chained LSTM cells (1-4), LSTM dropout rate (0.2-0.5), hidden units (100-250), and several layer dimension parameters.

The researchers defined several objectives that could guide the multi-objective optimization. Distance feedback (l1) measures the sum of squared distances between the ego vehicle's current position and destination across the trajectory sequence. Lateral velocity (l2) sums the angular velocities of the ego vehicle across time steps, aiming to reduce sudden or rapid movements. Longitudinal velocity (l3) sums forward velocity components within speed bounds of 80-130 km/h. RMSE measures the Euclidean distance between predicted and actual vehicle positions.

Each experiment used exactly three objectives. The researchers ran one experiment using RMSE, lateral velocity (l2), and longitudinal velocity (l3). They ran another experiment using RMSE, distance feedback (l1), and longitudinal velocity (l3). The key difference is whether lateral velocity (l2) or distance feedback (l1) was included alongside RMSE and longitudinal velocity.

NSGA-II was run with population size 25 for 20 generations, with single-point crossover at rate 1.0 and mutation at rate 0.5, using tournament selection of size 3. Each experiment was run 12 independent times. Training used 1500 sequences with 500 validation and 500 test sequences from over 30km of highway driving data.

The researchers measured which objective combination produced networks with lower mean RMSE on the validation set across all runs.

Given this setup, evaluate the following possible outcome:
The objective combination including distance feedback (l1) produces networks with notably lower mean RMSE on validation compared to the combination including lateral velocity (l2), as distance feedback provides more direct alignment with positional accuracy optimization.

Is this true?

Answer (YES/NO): NO